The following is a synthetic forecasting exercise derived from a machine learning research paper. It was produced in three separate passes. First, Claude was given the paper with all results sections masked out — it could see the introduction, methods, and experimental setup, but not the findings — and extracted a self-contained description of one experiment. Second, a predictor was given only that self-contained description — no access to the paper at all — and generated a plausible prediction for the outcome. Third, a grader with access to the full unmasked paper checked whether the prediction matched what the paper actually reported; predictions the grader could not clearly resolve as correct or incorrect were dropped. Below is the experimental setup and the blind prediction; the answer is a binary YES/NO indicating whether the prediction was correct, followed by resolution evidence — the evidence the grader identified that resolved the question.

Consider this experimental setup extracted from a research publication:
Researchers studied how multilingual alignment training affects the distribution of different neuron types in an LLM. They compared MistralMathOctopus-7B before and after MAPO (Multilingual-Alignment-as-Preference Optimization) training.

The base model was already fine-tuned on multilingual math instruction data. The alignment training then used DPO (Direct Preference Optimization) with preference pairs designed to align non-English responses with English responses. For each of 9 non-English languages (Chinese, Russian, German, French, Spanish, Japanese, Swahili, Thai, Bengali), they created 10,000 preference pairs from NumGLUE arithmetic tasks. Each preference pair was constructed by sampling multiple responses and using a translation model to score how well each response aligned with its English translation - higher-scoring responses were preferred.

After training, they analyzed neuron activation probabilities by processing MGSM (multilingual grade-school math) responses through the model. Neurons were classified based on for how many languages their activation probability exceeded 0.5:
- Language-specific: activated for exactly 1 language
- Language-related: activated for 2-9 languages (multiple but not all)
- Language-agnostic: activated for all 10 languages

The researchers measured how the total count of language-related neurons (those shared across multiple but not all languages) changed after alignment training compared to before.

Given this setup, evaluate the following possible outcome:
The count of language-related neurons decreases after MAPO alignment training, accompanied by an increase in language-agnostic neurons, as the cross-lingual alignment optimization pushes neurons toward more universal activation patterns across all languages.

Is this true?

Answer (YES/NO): NO